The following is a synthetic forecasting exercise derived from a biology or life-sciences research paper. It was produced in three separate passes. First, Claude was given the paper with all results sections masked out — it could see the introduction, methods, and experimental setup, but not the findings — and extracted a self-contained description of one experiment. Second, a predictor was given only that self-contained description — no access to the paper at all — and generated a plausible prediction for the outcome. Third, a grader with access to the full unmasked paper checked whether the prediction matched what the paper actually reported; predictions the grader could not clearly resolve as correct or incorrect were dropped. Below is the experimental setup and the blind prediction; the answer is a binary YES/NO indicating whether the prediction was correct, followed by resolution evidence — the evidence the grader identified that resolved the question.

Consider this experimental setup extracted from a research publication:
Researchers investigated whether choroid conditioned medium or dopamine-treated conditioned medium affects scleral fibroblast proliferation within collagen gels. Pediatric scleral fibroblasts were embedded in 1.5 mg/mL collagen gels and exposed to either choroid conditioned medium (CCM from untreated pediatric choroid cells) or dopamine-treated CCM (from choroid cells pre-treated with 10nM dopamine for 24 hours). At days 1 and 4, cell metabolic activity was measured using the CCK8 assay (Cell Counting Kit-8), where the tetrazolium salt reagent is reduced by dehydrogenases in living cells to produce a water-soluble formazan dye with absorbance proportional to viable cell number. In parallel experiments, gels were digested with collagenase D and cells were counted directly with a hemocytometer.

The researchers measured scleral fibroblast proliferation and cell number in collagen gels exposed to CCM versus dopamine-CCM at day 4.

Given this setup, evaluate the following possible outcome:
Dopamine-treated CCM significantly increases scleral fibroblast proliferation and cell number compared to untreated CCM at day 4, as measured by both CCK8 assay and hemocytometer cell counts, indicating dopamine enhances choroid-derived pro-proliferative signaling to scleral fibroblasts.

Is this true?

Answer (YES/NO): NO